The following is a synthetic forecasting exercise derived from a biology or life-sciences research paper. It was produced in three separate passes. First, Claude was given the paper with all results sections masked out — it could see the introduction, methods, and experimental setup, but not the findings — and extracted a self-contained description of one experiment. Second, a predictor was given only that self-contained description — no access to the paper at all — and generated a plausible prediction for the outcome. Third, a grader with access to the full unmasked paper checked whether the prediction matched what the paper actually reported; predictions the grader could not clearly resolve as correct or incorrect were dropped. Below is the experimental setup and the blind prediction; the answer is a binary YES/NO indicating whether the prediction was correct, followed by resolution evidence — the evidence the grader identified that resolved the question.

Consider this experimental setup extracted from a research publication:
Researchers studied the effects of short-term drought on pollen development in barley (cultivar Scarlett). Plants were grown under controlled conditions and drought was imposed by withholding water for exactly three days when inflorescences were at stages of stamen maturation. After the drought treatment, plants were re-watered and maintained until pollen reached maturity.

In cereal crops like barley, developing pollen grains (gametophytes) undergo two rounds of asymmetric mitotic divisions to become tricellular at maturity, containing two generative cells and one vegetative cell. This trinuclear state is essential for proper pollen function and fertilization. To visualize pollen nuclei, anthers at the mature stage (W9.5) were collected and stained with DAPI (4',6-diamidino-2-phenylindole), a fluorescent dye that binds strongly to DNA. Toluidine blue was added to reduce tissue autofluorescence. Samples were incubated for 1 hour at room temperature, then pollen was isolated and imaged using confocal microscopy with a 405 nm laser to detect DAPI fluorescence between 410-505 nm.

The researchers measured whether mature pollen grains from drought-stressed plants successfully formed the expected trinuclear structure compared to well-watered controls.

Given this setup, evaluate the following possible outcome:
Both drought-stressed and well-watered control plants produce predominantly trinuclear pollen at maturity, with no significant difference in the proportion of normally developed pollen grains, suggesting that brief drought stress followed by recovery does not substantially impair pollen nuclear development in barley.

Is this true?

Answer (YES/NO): YES